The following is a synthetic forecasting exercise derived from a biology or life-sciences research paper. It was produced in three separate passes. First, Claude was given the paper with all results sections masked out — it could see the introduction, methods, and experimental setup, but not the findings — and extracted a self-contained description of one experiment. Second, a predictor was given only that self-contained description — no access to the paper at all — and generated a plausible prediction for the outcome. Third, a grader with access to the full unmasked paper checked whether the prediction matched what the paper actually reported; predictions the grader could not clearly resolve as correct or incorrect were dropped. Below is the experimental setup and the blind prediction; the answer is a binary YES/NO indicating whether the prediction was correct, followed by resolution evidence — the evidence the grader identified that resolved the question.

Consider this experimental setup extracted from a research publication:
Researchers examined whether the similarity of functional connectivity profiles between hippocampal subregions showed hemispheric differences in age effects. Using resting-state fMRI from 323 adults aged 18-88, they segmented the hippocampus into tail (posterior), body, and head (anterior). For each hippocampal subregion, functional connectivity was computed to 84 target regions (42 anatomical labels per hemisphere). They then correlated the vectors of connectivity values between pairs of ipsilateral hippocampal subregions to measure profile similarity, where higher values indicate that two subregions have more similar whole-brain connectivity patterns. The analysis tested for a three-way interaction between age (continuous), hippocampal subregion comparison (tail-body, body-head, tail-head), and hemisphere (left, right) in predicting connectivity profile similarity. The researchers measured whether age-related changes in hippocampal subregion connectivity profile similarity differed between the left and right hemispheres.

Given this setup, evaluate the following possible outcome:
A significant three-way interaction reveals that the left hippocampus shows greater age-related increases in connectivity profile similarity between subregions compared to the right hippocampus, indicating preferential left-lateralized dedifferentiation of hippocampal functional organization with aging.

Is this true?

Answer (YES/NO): NO